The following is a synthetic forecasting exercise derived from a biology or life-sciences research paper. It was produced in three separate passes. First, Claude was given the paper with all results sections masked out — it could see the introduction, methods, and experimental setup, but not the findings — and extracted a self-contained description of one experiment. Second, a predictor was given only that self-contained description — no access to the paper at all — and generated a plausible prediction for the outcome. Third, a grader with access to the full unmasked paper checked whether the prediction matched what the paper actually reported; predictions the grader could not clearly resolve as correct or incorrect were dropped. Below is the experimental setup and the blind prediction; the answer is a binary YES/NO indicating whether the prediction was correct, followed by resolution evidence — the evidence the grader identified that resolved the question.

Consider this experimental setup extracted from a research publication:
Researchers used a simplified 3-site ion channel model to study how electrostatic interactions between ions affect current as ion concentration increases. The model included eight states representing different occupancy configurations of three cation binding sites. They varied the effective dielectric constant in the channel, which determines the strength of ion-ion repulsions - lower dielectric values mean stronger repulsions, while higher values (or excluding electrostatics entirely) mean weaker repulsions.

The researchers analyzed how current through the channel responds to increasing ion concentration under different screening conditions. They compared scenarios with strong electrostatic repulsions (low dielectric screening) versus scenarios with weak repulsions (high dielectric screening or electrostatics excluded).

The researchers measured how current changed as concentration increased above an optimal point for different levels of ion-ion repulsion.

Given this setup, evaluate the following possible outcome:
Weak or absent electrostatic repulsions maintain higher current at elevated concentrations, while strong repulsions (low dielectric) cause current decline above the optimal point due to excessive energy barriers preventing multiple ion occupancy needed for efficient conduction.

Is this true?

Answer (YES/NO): NO